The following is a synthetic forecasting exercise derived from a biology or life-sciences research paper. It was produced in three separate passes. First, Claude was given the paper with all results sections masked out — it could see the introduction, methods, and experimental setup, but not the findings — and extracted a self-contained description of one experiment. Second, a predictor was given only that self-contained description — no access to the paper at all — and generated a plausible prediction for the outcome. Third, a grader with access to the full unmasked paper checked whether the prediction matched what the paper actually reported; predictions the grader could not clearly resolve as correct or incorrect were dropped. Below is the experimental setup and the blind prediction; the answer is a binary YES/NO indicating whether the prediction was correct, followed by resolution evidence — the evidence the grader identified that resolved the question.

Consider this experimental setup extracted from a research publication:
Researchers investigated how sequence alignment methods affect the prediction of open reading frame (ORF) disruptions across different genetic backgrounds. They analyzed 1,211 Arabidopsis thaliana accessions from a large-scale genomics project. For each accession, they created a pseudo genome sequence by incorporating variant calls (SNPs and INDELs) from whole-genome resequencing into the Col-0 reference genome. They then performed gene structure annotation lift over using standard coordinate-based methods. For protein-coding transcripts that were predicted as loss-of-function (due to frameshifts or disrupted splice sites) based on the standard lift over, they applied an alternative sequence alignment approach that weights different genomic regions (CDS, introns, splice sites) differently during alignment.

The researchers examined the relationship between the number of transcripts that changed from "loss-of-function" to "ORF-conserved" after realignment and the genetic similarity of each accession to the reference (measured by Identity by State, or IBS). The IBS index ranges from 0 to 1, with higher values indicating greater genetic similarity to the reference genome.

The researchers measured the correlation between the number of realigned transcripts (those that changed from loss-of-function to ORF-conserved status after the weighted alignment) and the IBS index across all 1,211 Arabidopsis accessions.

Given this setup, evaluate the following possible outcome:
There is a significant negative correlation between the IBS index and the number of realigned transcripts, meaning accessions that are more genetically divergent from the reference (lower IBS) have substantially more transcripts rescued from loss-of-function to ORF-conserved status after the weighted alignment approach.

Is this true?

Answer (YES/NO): YES